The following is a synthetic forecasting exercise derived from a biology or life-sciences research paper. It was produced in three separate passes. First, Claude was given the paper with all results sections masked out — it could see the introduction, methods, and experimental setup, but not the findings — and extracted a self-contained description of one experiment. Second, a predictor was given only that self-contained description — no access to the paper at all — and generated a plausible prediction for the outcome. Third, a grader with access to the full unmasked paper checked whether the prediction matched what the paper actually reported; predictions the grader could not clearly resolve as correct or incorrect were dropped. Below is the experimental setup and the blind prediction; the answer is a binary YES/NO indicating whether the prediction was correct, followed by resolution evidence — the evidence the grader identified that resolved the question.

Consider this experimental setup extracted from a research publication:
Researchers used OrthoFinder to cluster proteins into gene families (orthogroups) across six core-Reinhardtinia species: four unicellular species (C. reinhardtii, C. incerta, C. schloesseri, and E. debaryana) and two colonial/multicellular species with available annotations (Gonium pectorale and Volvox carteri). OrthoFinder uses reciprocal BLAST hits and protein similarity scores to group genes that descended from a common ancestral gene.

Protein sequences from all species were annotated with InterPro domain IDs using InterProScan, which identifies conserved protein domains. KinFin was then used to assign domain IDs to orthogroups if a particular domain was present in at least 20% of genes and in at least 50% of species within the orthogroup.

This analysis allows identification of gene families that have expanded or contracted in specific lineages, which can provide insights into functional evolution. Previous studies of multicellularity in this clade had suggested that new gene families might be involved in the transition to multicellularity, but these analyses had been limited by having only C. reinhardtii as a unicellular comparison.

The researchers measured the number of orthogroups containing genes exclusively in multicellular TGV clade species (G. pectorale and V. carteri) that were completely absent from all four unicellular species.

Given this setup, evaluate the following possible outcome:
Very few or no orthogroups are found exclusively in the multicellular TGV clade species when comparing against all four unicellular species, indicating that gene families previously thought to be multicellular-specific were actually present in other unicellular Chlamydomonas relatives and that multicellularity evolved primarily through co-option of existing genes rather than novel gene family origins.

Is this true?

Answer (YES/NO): YES